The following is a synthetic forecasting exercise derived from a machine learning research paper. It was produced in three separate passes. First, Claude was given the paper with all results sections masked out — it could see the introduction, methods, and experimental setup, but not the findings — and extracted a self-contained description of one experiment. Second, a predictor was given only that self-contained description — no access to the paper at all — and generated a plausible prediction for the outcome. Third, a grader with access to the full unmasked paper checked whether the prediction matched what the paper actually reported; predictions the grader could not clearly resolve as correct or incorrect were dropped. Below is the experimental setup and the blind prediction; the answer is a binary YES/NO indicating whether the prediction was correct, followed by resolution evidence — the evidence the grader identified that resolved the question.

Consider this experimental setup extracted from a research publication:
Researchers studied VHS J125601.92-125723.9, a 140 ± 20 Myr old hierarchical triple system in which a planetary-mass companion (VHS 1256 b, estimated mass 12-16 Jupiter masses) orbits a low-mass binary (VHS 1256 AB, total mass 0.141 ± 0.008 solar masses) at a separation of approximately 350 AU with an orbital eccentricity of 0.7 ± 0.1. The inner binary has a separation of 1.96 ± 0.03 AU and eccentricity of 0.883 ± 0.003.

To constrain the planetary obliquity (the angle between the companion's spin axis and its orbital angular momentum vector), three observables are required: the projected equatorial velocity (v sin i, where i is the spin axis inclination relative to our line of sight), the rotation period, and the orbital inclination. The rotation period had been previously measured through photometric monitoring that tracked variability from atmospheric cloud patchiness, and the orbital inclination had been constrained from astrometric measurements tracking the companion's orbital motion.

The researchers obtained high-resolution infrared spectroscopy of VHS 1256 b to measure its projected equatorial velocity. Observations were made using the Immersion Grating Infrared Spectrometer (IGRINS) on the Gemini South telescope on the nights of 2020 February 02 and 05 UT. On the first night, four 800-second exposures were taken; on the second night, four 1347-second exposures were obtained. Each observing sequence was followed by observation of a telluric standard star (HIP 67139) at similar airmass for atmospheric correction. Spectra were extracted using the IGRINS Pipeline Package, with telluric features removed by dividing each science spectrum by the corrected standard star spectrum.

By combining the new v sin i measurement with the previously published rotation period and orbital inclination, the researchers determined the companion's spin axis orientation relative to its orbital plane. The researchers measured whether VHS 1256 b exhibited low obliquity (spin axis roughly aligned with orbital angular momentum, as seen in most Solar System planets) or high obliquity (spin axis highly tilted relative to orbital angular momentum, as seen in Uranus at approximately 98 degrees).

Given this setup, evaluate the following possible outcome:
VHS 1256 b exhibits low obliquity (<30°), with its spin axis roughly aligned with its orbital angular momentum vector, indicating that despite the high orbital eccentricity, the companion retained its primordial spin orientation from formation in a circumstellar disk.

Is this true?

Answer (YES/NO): NO